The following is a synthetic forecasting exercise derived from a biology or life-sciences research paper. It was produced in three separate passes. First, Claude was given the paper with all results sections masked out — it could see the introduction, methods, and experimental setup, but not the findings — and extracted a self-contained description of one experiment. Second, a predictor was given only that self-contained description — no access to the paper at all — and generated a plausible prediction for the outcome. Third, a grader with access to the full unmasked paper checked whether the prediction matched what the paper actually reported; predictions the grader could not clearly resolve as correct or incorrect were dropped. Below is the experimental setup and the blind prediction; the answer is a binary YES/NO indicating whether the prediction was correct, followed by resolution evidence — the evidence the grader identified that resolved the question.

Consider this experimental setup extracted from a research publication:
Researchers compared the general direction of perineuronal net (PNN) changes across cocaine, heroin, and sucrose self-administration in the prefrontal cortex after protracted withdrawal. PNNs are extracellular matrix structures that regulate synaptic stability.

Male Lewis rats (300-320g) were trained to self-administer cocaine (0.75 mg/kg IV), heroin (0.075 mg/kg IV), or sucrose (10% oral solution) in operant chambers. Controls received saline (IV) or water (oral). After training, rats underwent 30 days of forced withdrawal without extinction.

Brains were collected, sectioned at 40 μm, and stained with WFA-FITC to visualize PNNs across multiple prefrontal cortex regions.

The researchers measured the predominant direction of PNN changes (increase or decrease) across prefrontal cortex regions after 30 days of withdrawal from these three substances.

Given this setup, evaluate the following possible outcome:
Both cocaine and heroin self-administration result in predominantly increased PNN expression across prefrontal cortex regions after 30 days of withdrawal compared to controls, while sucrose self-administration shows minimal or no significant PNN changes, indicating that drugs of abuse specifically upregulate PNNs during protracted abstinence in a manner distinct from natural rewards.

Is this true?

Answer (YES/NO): NO